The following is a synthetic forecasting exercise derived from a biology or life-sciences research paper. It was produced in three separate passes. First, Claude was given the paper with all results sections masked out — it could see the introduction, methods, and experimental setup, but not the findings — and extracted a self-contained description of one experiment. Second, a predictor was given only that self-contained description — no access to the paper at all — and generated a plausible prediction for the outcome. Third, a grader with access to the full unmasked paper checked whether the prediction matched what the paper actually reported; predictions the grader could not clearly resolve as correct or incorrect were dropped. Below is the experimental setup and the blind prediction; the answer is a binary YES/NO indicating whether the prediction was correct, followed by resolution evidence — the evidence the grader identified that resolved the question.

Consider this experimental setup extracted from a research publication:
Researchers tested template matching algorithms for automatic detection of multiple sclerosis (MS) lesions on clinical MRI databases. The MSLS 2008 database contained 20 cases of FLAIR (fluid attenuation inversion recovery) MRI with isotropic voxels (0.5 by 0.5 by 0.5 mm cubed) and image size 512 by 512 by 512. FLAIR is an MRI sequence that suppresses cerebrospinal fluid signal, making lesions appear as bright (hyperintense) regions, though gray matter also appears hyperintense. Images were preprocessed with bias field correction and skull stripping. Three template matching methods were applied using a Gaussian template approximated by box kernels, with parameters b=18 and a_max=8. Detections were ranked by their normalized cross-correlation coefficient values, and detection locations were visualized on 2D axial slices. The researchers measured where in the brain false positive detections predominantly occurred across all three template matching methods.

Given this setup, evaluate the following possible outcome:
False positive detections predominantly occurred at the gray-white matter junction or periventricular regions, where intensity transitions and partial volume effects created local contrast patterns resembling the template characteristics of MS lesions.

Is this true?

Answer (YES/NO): NO